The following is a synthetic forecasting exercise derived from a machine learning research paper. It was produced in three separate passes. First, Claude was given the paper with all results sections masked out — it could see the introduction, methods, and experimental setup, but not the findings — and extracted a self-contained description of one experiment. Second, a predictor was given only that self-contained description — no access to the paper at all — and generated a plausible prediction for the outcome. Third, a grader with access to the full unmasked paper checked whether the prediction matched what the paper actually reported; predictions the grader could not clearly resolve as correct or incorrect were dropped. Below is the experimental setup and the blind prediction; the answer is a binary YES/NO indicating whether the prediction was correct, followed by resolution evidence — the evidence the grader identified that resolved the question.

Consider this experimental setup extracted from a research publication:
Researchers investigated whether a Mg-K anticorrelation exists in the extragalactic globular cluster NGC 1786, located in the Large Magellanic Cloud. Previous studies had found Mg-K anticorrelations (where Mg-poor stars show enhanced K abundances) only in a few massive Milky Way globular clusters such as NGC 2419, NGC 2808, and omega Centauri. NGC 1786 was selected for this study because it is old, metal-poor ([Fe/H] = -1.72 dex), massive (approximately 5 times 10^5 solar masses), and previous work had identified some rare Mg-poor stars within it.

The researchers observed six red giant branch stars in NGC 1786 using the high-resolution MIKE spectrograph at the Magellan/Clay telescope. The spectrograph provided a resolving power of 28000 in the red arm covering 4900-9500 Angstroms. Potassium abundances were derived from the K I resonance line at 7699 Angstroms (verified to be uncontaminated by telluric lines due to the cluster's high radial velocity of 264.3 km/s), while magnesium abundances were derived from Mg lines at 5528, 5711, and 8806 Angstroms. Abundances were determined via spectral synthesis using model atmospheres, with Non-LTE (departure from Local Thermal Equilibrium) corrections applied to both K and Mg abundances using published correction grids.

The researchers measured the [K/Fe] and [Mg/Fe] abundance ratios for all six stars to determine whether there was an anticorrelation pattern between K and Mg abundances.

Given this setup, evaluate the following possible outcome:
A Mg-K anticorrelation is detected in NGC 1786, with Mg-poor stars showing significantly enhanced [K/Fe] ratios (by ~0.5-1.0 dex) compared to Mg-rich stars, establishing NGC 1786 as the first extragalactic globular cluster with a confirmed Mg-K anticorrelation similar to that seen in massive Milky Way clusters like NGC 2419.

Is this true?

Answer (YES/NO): NO